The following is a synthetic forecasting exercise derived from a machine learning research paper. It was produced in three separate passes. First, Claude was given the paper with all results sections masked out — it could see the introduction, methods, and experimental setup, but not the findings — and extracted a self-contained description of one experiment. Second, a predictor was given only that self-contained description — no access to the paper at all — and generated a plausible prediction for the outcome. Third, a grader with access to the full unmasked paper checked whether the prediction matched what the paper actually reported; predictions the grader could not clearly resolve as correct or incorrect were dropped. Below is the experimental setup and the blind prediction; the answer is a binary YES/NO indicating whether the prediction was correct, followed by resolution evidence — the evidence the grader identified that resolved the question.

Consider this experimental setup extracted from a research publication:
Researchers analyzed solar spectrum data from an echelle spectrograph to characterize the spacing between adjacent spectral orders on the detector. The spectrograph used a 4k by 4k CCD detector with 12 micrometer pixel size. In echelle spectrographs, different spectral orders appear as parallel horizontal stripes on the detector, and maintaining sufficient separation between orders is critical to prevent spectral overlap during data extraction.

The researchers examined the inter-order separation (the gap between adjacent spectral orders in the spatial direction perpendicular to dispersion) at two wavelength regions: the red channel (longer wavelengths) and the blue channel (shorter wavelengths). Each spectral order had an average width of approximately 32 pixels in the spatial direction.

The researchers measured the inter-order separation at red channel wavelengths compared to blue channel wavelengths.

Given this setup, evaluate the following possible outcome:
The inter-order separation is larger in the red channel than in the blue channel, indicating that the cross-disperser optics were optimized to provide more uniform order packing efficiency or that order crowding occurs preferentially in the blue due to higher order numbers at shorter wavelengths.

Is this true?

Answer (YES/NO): NO